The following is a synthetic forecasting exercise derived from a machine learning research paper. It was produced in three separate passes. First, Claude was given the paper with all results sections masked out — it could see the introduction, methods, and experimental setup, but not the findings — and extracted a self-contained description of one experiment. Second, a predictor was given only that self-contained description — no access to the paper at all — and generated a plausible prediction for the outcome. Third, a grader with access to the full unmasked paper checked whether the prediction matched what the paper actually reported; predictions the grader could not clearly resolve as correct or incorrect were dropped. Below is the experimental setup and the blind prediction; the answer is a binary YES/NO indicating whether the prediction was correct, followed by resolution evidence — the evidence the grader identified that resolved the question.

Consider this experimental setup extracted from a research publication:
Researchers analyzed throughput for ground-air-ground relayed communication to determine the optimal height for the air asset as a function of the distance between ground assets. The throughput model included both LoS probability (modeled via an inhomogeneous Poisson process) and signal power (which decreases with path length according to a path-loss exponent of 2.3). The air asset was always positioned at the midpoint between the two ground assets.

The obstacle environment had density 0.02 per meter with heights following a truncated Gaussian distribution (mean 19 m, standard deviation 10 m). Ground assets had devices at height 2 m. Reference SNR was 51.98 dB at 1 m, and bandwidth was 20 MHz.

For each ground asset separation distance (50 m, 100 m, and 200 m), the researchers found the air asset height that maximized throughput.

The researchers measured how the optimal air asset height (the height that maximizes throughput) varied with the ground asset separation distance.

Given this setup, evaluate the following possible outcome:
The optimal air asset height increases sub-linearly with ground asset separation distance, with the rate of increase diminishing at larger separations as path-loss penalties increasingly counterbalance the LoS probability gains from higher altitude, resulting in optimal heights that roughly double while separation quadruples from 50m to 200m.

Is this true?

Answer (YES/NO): NO